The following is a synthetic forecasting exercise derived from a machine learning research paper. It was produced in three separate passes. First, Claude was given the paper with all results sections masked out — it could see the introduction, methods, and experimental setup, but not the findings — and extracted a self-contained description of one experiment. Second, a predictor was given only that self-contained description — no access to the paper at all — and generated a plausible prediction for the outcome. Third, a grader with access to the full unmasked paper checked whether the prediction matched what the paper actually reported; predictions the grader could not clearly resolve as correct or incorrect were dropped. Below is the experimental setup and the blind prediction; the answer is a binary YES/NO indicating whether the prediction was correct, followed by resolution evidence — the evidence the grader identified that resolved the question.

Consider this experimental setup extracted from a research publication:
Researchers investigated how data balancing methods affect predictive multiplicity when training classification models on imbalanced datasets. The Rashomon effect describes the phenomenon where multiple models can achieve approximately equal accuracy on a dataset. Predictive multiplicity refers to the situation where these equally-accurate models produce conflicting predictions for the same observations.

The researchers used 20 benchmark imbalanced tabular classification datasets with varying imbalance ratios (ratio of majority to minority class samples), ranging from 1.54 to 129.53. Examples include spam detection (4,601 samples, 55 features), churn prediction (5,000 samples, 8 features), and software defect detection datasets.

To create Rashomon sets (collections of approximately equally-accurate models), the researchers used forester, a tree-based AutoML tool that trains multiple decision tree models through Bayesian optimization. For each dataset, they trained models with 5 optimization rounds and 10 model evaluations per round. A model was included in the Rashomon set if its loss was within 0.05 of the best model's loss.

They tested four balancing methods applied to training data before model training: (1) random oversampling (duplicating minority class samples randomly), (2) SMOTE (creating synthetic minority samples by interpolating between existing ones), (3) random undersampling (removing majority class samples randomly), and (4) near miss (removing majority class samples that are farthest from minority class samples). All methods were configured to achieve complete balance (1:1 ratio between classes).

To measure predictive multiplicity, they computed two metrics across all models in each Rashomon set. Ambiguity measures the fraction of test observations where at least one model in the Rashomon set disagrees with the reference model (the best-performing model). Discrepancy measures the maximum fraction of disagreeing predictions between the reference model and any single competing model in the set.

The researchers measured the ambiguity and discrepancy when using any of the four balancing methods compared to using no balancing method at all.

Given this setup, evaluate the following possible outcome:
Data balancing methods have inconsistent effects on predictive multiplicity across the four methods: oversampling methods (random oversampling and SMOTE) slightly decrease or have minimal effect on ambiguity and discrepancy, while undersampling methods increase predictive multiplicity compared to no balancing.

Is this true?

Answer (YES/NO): NO